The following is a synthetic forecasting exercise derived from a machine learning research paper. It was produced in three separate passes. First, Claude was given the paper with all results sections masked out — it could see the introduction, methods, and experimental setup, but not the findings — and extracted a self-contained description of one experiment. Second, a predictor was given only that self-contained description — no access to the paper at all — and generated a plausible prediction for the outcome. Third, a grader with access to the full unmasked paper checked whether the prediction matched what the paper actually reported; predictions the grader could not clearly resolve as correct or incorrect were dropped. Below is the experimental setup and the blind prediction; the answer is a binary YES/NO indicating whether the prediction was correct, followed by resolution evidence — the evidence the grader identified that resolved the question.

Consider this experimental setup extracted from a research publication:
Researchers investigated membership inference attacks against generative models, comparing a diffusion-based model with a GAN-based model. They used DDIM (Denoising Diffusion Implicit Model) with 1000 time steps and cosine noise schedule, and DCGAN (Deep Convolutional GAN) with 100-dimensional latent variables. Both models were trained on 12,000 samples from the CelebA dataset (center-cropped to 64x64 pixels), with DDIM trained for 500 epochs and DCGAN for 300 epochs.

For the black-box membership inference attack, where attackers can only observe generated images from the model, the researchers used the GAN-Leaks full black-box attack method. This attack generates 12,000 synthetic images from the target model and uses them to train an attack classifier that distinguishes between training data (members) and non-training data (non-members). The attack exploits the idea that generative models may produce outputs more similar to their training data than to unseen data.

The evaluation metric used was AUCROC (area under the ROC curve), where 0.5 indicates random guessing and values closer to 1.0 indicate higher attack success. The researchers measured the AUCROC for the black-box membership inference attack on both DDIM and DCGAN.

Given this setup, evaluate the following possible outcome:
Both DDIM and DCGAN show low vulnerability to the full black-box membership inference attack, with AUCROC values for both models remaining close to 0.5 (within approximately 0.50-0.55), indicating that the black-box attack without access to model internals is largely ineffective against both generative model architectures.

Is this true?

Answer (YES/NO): YES